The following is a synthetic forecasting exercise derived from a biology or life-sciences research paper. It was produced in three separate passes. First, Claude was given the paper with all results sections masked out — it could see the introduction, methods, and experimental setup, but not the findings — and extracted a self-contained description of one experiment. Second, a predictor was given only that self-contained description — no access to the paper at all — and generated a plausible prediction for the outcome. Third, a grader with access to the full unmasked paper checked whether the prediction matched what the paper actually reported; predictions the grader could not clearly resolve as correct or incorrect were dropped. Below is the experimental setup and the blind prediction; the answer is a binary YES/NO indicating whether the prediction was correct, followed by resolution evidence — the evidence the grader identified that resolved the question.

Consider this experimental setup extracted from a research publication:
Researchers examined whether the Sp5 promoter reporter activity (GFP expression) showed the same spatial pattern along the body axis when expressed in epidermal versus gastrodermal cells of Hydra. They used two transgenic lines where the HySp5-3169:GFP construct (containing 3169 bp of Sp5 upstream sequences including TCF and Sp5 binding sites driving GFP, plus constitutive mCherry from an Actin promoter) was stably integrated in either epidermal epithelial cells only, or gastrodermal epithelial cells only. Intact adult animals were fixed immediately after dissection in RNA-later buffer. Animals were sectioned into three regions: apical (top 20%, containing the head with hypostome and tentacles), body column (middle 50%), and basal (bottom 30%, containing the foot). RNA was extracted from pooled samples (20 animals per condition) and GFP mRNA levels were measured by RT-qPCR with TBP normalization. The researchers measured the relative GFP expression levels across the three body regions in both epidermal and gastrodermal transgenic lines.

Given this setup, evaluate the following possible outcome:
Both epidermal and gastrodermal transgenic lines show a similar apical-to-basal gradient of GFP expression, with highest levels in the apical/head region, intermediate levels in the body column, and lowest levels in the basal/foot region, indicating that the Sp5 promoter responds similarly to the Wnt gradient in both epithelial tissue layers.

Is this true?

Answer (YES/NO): NO